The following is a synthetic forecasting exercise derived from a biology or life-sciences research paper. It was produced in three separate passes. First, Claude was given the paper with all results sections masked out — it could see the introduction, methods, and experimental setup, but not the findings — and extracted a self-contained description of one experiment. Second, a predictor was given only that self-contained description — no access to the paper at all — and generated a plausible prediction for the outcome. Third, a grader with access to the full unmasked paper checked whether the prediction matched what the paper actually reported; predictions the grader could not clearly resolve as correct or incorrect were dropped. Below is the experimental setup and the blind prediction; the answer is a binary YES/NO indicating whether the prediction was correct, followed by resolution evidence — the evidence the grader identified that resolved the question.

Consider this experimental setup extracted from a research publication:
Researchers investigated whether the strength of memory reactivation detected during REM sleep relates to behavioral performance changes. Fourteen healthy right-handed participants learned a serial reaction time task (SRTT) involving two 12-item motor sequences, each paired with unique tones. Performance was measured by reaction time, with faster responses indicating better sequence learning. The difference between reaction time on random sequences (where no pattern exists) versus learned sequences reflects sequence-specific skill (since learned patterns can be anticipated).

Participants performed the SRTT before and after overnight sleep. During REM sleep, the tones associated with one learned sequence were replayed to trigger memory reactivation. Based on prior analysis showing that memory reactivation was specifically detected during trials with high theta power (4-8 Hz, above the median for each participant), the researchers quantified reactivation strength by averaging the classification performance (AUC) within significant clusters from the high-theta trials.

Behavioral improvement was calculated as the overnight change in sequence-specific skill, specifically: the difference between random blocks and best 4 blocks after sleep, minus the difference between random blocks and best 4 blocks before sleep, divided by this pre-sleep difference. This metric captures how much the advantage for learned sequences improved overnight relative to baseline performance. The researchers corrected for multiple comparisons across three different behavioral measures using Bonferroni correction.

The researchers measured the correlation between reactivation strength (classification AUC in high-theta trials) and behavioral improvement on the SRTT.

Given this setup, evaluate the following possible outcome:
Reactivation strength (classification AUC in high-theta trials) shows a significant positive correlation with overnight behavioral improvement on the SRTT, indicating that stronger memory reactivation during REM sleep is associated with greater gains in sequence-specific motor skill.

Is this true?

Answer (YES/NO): YES